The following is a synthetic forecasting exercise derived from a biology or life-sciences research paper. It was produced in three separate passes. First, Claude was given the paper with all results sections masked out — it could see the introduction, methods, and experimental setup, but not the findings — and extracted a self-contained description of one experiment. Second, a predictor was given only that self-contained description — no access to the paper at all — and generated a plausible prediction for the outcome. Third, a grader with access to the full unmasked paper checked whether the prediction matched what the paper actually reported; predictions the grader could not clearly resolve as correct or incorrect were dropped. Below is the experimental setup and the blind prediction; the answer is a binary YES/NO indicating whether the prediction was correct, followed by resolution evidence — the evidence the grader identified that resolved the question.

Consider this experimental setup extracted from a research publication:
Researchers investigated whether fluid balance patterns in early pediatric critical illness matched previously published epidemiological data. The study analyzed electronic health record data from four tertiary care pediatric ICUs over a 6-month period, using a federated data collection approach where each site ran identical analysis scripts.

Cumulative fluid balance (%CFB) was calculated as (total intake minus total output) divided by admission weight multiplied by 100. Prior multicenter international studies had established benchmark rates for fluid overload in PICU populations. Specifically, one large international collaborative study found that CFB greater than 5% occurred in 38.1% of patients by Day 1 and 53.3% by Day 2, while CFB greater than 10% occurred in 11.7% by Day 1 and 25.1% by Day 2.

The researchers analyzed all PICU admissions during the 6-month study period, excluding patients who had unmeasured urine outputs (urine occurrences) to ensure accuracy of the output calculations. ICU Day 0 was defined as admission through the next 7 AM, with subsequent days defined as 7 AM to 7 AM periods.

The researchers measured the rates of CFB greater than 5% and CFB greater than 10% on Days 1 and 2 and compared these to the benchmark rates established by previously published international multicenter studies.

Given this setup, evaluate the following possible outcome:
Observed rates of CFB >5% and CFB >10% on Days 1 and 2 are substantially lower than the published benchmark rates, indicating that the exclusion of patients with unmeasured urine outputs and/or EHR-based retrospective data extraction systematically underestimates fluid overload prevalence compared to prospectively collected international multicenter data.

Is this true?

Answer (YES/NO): NO